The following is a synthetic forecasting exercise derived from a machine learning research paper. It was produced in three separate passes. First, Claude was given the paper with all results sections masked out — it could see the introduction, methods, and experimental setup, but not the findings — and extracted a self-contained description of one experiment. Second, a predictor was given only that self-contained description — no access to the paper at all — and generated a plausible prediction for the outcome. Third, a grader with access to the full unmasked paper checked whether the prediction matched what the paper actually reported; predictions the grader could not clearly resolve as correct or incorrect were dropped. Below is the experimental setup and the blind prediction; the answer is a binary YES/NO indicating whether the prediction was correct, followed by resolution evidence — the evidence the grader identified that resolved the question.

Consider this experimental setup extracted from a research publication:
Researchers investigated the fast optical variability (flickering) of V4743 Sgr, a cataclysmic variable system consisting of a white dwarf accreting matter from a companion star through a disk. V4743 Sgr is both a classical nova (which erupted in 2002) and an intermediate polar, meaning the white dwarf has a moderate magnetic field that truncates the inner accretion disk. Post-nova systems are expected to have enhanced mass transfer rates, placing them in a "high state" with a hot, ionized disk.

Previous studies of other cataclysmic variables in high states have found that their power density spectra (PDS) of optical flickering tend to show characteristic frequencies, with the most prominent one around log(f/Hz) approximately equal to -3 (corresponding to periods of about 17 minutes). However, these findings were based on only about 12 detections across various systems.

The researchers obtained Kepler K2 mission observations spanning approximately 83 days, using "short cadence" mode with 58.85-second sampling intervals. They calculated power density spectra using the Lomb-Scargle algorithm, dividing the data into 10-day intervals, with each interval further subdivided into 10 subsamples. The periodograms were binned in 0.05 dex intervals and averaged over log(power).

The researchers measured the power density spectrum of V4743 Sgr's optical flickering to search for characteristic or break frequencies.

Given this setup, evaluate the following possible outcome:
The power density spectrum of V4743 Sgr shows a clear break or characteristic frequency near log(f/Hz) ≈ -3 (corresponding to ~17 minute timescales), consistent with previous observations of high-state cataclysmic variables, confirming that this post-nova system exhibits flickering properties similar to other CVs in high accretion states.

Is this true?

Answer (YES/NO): YES